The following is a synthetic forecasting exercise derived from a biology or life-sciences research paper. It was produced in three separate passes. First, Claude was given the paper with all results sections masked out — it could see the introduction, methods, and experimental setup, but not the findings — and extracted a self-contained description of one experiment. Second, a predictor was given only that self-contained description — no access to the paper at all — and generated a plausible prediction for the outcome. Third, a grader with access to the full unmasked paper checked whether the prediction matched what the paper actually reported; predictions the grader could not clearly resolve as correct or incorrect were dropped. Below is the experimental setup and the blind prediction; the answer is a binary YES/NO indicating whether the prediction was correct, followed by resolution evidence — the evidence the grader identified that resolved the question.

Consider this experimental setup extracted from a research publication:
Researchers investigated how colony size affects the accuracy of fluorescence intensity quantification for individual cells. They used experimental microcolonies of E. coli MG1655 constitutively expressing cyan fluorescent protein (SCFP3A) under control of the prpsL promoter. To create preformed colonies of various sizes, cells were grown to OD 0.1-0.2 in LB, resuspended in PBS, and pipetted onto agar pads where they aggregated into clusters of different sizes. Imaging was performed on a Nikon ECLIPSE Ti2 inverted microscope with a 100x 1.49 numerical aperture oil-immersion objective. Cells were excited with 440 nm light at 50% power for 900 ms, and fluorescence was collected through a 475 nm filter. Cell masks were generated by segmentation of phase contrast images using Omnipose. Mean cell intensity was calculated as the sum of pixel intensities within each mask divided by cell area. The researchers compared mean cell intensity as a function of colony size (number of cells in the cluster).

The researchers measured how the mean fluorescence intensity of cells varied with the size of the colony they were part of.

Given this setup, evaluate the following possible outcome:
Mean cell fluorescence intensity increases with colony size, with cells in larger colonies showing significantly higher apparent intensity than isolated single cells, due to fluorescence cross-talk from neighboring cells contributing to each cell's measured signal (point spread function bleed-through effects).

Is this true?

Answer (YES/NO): YES